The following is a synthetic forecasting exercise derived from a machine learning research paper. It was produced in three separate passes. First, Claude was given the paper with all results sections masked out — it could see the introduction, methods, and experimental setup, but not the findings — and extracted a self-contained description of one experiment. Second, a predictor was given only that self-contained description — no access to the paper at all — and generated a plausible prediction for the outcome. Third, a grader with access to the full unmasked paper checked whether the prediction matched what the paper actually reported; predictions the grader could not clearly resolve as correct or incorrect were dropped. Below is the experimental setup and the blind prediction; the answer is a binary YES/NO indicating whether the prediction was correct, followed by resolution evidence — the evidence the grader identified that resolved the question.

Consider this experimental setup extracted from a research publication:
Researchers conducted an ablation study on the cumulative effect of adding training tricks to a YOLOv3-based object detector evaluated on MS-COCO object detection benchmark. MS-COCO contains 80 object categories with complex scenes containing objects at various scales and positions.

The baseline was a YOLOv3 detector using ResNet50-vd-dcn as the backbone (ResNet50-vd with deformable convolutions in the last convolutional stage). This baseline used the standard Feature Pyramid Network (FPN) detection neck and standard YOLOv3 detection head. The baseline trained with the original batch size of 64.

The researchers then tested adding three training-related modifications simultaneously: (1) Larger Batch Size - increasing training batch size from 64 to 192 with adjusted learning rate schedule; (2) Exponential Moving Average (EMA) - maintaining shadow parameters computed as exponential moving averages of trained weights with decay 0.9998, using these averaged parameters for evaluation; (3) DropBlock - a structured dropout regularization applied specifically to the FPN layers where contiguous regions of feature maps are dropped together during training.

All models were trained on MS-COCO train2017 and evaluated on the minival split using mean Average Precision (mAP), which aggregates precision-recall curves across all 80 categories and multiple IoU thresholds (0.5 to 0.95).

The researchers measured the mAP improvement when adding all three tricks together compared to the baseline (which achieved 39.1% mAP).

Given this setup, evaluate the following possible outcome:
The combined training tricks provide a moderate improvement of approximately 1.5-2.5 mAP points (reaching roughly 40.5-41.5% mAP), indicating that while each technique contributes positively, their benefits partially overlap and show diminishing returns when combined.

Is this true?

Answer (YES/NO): YES